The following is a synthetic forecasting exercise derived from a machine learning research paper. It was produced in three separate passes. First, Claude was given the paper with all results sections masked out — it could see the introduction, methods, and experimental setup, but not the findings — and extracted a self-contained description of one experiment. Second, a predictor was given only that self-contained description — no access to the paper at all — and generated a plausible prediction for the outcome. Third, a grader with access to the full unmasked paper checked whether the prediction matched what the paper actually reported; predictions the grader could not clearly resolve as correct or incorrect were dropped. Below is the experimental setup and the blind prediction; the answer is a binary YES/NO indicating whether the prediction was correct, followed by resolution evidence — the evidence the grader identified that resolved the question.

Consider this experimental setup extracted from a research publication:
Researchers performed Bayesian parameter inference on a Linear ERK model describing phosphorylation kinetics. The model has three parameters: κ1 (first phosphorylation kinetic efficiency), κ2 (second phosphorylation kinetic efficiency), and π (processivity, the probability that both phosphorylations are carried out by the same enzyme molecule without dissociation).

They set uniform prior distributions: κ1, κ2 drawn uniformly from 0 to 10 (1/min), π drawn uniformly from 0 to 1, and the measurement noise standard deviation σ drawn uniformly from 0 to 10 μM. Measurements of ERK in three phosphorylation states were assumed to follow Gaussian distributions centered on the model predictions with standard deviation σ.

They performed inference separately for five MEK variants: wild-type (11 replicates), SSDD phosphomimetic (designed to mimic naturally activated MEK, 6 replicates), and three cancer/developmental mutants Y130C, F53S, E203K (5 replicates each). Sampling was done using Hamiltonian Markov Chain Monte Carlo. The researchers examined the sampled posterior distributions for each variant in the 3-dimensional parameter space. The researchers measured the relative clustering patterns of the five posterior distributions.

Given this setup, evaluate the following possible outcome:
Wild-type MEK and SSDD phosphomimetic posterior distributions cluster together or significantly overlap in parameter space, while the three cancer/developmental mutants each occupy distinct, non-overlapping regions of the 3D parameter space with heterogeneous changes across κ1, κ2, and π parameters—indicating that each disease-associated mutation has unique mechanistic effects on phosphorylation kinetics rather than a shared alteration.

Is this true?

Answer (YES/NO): NO